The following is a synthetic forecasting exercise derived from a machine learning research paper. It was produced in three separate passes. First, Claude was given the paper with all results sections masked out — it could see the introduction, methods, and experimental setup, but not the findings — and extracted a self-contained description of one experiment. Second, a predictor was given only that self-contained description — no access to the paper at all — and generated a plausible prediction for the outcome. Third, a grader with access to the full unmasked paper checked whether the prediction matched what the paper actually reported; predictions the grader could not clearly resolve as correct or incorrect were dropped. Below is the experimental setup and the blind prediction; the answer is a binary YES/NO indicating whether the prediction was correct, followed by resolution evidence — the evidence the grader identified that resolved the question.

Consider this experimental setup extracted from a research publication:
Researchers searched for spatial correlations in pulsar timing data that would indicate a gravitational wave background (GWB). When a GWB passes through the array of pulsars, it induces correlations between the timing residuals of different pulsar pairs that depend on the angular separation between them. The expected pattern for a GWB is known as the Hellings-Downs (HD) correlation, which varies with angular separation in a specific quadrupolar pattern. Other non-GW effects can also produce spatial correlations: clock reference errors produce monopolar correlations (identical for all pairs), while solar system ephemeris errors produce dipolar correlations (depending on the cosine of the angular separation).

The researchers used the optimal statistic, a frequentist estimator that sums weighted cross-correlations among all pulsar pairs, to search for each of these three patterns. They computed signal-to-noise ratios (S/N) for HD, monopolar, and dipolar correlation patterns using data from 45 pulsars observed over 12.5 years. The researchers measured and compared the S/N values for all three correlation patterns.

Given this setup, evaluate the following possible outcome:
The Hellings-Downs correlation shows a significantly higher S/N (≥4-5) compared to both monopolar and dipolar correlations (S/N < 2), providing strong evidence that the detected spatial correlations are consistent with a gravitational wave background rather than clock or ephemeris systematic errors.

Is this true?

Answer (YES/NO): NO